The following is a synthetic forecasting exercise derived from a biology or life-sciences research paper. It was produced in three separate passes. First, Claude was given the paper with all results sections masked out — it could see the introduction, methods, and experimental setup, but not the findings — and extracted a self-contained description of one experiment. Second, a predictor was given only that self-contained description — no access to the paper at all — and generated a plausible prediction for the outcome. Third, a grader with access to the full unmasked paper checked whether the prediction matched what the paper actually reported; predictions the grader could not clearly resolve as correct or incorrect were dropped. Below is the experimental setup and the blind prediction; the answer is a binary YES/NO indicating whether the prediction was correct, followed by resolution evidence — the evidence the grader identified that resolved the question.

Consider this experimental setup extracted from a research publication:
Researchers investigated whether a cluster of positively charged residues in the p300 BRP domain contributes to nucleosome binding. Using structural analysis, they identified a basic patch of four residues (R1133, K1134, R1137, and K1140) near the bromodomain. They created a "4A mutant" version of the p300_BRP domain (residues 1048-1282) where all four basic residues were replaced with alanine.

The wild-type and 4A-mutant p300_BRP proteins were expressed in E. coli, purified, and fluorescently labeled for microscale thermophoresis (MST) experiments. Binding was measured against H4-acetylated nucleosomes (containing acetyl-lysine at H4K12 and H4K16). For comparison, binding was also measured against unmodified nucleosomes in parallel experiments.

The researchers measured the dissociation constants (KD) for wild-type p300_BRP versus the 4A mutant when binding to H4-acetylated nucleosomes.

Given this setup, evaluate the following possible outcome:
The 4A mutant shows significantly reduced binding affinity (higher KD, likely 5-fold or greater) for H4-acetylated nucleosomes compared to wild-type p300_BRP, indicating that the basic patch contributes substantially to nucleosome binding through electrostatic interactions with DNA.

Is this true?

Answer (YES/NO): YES